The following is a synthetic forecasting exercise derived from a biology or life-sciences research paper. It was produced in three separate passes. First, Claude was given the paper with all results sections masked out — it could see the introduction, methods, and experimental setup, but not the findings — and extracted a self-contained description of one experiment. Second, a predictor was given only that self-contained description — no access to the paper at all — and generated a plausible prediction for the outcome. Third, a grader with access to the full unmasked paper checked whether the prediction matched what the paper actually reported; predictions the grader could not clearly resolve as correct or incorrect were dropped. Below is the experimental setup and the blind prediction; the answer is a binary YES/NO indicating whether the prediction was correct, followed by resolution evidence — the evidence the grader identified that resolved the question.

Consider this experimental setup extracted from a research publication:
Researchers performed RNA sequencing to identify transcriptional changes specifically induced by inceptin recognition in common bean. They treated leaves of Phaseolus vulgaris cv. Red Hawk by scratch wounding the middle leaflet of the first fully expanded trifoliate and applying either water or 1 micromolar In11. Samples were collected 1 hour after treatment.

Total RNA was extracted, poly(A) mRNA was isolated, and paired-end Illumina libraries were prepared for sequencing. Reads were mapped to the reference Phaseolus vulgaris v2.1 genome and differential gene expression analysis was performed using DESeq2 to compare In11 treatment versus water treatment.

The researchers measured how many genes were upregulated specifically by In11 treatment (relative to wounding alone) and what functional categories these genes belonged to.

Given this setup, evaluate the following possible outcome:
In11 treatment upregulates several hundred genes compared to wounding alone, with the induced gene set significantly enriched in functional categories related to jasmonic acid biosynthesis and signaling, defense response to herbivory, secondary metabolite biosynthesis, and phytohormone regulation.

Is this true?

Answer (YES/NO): NO